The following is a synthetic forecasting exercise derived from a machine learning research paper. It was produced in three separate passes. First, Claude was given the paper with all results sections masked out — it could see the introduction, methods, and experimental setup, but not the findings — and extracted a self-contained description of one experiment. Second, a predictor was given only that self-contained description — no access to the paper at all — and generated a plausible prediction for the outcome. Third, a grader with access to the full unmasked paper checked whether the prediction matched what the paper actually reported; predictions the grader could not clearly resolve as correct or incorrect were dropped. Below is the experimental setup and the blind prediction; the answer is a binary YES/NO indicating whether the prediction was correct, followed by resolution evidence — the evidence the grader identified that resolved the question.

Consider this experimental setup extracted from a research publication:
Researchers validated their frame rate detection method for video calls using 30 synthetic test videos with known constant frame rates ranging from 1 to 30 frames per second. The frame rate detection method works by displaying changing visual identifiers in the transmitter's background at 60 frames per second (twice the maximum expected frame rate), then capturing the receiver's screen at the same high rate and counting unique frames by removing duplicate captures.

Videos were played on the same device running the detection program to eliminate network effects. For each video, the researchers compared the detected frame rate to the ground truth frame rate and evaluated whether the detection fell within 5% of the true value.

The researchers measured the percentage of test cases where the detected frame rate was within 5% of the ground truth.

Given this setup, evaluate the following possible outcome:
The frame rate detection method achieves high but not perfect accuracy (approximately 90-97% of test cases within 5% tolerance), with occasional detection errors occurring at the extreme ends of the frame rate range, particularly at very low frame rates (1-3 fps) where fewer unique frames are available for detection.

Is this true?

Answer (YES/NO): NO